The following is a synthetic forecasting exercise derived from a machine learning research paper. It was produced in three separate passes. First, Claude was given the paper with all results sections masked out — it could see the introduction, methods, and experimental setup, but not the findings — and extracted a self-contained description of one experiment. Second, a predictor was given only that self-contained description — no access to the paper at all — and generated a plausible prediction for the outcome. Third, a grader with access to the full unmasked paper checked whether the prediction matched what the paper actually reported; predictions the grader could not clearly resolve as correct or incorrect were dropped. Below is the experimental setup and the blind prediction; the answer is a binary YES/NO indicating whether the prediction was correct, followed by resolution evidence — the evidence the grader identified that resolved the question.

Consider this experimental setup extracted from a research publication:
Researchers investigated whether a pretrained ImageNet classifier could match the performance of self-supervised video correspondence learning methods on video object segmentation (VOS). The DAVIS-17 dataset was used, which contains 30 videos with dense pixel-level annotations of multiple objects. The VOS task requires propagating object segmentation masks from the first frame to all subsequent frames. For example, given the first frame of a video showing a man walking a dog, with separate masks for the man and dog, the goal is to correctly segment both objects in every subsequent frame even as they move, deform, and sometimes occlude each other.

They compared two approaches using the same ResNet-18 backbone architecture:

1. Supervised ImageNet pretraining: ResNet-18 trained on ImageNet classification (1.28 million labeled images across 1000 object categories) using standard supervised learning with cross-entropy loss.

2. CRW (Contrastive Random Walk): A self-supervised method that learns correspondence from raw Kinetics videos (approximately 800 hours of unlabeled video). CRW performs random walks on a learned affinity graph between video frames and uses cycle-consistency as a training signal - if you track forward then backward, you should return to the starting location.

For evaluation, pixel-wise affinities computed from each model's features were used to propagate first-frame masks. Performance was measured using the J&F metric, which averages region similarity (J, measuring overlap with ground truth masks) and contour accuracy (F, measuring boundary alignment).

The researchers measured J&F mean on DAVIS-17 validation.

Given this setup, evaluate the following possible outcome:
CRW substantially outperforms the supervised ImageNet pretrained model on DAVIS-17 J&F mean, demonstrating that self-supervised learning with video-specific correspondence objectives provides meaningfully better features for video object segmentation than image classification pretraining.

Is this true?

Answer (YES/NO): YES